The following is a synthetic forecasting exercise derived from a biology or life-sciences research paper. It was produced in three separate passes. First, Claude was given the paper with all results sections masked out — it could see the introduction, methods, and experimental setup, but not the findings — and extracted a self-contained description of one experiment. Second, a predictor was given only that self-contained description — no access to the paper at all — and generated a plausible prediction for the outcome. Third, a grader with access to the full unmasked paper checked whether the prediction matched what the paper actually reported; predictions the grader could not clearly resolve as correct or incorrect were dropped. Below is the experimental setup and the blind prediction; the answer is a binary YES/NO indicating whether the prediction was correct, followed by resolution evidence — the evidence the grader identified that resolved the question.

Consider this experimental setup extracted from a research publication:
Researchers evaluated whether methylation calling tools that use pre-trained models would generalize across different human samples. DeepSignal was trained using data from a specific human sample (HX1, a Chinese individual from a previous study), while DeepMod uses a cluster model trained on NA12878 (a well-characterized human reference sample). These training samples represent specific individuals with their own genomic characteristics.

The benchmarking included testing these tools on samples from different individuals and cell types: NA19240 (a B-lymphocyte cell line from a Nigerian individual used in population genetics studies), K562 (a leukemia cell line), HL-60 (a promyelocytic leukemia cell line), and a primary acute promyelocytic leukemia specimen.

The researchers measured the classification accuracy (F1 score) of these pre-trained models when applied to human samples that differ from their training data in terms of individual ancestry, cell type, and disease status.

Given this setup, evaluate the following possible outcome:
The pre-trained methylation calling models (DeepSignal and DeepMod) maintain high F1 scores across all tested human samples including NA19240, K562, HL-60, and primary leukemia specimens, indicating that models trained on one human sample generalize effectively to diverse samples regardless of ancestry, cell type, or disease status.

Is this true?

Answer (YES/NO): NO